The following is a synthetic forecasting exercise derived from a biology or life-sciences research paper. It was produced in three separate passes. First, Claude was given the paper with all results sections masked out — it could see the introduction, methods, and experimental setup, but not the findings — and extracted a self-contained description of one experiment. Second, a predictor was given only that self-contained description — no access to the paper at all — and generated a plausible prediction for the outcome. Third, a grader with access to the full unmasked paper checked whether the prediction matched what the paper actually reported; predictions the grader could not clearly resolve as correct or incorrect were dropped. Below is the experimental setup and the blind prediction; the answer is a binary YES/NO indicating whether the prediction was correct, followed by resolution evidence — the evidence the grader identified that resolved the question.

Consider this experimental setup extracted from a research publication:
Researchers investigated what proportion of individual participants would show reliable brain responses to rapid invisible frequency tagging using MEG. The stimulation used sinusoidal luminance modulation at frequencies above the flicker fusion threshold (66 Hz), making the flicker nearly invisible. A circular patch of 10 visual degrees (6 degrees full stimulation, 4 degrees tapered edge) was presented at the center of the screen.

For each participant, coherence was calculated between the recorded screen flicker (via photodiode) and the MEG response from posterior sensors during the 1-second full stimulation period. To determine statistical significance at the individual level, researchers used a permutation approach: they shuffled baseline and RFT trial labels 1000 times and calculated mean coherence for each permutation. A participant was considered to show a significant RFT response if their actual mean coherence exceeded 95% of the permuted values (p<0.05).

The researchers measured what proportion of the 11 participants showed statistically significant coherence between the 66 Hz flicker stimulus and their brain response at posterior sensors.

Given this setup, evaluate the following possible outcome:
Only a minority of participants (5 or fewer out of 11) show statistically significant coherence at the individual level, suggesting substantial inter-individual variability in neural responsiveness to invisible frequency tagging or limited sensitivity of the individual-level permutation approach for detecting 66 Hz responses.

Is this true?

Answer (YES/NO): NO